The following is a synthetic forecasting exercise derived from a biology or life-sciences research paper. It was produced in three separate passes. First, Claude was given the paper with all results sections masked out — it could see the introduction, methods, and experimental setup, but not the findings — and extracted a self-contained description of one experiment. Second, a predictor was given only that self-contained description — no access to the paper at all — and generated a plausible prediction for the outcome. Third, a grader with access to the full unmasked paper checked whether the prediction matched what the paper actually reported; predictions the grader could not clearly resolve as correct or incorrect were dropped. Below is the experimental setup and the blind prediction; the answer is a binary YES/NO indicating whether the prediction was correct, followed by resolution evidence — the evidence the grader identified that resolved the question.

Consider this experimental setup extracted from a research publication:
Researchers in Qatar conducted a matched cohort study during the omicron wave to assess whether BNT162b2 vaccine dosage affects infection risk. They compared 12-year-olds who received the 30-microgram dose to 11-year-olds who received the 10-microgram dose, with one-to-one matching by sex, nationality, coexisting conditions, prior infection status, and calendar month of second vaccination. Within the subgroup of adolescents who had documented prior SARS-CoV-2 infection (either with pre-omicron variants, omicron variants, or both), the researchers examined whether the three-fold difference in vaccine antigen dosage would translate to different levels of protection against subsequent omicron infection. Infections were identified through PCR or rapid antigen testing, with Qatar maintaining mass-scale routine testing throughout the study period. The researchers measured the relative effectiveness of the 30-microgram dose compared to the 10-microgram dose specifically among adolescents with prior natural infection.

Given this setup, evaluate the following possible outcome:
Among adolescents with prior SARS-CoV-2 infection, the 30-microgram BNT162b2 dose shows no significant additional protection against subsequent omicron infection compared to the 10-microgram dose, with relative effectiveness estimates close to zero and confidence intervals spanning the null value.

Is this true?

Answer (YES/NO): NO